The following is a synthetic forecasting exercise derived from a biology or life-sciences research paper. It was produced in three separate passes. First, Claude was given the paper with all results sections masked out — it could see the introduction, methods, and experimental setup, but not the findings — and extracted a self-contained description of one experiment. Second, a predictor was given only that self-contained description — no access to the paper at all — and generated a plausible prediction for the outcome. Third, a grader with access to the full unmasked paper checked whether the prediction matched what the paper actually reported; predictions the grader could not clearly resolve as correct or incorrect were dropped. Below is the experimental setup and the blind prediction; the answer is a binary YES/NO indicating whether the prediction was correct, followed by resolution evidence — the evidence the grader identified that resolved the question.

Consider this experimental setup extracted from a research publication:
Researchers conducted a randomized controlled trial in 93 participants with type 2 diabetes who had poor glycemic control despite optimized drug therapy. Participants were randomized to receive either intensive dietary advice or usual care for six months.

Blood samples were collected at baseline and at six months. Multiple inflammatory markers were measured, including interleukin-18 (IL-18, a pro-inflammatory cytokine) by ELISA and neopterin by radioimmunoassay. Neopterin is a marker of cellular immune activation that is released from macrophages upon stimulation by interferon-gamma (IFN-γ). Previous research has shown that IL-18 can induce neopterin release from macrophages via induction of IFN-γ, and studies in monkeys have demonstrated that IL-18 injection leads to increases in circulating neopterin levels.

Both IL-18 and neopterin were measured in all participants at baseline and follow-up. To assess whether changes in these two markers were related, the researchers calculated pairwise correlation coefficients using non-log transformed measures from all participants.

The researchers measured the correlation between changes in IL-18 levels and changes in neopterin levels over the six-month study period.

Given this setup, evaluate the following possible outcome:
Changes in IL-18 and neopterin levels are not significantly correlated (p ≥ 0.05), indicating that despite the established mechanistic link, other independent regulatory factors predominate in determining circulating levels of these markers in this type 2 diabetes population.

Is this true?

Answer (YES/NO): NO